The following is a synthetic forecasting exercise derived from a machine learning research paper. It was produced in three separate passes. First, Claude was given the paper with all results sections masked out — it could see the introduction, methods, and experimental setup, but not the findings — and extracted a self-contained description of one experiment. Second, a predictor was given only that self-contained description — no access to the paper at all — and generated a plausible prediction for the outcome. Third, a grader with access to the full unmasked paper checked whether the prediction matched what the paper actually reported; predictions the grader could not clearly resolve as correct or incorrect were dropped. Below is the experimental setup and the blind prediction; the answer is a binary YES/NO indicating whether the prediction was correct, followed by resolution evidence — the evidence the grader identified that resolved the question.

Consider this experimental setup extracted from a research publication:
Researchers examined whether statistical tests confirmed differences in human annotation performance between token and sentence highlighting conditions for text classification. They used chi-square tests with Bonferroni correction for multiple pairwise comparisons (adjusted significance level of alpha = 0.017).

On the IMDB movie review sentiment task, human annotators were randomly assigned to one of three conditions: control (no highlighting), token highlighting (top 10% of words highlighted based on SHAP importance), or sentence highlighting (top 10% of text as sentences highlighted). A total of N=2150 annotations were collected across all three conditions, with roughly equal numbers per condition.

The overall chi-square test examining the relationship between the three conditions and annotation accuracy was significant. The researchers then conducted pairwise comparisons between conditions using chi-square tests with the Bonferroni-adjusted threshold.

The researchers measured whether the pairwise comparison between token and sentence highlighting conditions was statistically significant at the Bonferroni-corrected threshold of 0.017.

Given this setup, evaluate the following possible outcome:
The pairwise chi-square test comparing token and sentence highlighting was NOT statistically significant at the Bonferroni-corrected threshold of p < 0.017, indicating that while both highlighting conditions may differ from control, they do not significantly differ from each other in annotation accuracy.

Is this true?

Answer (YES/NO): YES